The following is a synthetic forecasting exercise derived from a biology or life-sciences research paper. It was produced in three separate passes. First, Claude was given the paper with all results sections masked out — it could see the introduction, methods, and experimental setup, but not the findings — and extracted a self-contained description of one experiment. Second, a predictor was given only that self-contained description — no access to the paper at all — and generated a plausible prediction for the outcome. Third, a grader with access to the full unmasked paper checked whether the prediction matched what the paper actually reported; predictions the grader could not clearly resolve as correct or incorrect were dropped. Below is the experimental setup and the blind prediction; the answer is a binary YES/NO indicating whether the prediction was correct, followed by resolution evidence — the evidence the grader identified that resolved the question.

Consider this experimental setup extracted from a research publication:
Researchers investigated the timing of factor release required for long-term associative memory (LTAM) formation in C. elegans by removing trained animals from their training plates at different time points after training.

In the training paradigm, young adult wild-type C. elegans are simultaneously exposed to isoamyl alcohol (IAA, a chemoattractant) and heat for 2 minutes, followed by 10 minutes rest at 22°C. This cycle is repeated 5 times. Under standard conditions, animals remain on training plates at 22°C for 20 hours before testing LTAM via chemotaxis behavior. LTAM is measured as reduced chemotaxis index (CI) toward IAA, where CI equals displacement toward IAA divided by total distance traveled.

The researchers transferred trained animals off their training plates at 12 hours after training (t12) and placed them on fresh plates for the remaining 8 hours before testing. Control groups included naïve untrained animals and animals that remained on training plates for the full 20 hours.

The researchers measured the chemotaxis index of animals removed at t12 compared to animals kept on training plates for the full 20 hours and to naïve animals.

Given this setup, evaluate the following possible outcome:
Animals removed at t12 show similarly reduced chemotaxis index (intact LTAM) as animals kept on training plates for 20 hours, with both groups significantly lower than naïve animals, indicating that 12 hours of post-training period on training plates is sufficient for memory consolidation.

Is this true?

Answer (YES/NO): NO